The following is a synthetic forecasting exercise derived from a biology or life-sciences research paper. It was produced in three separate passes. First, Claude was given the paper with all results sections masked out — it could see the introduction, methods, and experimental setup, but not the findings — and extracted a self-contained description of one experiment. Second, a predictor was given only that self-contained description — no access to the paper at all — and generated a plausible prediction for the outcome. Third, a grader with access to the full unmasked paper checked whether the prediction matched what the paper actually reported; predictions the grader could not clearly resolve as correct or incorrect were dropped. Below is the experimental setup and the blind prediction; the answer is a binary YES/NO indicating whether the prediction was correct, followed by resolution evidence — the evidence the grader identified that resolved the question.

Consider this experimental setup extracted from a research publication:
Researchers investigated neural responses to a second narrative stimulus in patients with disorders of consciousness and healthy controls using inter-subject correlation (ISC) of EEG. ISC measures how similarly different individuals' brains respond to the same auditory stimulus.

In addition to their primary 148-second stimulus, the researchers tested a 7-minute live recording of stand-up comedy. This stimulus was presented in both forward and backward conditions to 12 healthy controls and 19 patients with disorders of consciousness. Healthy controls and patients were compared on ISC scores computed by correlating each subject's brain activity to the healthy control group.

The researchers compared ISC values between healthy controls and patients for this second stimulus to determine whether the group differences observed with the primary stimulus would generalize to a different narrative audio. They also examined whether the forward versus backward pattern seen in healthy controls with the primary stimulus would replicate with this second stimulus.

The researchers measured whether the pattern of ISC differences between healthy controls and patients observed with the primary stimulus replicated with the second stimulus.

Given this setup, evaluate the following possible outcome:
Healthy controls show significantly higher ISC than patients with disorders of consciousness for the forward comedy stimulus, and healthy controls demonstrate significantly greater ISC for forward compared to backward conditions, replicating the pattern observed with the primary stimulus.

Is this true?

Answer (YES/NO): NO